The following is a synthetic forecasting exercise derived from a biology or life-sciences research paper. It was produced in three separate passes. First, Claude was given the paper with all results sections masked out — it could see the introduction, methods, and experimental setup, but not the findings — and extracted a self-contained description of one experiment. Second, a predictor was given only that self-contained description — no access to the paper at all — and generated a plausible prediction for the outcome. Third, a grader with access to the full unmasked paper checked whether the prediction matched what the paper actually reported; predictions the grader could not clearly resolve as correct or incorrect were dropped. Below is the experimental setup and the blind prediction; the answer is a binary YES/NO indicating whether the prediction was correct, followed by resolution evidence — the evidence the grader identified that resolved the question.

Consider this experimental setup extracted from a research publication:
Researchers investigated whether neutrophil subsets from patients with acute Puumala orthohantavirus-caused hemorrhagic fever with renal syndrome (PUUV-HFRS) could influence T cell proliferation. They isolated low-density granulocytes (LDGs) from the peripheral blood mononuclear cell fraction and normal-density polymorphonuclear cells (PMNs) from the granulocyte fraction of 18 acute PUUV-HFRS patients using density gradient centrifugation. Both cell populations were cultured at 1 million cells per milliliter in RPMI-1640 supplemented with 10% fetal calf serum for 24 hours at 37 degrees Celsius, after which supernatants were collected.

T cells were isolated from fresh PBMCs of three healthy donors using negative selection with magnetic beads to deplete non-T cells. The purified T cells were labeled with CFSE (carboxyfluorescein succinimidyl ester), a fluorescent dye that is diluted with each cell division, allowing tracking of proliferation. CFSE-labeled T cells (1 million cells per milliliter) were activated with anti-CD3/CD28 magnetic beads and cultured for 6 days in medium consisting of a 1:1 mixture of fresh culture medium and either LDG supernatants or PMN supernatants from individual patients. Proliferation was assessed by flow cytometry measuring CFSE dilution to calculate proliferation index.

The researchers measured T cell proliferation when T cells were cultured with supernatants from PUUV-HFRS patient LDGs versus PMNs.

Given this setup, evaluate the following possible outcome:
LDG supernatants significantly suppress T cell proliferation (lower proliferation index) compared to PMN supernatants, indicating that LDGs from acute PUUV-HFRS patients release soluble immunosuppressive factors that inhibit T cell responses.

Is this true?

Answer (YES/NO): NO